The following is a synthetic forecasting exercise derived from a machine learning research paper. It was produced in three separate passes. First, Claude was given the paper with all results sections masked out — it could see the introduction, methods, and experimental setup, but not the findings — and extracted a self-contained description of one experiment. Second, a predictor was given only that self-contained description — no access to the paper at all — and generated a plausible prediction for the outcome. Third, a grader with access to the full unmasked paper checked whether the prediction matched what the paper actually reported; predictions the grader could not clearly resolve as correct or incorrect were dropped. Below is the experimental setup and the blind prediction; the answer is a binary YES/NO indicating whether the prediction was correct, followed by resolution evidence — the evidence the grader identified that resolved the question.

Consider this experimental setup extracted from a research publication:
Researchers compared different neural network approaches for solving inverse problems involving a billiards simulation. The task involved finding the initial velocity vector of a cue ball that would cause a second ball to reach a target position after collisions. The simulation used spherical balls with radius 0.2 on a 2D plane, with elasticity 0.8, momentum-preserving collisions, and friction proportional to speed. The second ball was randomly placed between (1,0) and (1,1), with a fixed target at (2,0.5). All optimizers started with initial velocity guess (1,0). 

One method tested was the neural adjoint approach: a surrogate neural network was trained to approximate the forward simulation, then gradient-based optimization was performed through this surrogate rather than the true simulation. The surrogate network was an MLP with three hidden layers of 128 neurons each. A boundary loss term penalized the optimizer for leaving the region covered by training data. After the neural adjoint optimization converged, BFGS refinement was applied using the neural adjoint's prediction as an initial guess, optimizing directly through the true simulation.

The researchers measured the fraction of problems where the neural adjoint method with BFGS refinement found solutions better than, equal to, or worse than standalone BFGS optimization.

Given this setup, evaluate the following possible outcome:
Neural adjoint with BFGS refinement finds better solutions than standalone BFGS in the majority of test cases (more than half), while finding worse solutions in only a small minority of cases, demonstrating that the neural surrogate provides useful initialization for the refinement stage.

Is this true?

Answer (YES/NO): NO